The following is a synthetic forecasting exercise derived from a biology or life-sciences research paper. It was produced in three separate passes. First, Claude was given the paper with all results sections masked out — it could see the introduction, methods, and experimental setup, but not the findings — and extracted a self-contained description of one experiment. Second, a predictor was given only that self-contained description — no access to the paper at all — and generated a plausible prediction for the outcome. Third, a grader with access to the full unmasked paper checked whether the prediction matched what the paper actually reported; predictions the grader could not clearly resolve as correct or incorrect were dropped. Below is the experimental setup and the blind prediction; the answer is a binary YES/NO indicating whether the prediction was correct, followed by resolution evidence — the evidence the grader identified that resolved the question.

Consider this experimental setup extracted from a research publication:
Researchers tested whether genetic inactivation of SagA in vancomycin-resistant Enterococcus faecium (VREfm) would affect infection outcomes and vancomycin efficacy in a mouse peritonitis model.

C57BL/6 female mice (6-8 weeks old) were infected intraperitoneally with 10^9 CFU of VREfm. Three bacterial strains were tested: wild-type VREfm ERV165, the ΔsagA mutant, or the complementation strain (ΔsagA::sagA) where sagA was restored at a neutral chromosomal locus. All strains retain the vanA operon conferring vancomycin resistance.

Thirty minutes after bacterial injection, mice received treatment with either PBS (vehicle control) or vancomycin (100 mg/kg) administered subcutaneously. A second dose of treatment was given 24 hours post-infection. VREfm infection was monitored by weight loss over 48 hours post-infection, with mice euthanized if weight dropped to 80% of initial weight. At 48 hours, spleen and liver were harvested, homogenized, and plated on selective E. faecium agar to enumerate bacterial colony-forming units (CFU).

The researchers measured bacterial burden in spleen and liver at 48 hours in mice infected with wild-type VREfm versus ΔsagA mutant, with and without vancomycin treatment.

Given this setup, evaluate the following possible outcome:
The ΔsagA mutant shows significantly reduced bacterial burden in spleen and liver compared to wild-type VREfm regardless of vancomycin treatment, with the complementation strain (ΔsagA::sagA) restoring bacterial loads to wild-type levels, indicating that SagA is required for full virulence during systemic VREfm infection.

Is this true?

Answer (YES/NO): NO